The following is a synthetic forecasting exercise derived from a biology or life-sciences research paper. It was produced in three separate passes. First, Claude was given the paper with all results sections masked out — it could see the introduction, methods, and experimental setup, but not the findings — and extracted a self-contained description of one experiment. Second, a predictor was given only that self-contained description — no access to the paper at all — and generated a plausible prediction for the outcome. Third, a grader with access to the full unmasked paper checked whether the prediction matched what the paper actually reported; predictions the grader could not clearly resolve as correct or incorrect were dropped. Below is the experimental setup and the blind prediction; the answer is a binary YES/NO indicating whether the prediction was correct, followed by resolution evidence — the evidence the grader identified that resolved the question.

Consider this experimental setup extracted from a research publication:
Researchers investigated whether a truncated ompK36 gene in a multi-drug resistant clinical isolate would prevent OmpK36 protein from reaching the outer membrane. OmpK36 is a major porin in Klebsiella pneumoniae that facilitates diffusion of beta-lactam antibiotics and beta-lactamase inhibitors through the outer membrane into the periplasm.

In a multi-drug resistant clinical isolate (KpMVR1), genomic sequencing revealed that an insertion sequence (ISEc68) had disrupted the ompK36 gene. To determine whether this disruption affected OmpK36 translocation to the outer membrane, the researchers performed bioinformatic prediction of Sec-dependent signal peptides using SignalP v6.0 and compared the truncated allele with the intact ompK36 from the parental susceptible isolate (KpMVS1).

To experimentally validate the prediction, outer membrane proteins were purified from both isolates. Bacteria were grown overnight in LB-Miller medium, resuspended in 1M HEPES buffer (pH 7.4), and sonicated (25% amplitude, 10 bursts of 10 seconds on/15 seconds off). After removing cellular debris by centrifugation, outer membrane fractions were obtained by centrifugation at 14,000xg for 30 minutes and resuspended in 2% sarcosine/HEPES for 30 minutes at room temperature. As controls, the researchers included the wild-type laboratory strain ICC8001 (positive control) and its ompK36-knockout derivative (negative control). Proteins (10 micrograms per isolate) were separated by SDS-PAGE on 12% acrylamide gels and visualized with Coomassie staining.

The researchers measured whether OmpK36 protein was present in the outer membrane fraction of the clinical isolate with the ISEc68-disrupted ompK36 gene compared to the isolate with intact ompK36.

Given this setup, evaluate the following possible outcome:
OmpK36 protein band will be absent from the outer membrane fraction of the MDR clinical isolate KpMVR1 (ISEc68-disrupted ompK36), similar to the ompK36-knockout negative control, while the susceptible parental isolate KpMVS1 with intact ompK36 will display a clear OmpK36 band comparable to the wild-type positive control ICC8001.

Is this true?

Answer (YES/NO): YES